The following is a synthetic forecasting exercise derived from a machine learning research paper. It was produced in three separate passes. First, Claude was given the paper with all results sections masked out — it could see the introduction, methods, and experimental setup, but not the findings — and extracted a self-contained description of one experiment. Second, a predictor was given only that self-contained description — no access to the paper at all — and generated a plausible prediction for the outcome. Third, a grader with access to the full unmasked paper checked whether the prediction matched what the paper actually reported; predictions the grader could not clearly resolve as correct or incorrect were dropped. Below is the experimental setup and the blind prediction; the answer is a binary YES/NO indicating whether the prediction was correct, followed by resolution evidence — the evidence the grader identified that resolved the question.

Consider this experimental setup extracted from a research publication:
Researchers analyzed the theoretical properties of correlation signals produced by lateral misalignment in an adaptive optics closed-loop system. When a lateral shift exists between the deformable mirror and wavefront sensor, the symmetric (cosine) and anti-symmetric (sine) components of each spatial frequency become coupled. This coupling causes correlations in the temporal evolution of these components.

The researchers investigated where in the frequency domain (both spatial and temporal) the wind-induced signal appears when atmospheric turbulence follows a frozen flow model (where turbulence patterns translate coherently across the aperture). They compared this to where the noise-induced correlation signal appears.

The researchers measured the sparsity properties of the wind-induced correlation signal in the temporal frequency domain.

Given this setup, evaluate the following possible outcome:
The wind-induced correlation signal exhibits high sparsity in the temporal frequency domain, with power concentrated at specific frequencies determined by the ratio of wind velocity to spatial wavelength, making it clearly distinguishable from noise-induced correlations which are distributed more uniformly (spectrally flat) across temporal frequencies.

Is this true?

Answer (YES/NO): NO